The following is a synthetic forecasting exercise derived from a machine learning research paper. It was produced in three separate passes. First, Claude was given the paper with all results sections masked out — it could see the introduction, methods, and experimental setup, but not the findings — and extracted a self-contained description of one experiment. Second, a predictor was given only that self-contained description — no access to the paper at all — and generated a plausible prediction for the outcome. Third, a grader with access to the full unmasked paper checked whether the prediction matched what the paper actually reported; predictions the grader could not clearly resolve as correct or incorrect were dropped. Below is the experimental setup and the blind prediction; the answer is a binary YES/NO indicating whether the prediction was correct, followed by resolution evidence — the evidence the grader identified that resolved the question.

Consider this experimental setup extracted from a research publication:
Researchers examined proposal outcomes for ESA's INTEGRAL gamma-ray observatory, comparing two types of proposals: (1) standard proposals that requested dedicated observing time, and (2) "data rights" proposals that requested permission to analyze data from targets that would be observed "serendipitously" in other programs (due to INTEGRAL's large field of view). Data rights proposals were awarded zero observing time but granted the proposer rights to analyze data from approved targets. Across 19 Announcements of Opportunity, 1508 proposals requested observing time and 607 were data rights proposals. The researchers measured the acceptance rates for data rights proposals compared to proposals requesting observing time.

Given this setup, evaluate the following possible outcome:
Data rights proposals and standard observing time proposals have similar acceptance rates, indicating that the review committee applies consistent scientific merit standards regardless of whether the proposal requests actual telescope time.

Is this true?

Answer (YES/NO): NO